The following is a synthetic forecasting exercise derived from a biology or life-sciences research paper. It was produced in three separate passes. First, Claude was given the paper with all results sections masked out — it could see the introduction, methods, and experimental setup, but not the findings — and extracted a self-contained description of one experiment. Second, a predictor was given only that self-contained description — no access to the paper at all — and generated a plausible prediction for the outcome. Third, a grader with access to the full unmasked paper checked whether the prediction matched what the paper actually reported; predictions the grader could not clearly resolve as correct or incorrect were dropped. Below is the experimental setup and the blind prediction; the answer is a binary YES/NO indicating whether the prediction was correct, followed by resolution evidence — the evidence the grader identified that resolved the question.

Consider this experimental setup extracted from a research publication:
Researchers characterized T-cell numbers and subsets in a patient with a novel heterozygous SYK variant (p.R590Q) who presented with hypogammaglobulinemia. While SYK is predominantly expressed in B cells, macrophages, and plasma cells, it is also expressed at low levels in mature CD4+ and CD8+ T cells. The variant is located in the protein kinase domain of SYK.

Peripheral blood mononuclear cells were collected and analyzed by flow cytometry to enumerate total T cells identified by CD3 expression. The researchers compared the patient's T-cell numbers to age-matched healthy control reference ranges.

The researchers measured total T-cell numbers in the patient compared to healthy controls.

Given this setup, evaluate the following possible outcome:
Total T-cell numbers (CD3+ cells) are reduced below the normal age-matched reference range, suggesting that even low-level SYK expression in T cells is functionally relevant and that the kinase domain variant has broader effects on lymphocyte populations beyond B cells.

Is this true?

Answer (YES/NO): NO